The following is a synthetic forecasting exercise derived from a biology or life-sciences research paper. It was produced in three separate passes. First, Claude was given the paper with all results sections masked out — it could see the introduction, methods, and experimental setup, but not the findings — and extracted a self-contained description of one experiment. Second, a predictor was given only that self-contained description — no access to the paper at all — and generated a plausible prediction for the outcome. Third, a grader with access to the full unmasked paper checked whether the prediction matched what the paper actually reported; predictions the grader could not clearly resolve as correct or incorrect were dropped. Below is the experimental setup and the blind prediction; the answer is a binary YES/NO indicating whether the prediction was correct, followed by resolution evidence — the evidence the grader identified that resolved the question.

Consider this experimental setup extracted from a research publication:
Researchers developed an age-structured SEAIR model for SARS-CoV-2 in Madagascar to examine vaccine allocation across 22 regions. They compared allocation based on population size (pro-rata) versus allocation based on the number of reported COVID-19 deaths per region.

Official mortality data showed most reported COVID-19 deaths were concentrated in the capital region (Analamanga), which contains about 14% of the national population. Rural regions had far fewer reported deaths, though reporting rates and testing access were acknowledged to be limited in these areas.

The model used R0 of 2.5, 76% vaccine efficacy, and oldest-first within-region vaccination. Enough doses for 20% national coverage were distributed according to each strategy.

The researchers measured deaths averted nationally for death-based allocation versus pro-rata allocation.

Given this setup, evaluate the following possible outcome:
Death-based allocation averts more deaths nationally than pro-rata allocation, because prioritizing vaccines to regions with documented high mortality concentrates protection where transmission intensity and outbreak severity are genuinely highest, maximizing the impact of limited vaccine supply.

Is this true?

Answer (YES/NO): NO